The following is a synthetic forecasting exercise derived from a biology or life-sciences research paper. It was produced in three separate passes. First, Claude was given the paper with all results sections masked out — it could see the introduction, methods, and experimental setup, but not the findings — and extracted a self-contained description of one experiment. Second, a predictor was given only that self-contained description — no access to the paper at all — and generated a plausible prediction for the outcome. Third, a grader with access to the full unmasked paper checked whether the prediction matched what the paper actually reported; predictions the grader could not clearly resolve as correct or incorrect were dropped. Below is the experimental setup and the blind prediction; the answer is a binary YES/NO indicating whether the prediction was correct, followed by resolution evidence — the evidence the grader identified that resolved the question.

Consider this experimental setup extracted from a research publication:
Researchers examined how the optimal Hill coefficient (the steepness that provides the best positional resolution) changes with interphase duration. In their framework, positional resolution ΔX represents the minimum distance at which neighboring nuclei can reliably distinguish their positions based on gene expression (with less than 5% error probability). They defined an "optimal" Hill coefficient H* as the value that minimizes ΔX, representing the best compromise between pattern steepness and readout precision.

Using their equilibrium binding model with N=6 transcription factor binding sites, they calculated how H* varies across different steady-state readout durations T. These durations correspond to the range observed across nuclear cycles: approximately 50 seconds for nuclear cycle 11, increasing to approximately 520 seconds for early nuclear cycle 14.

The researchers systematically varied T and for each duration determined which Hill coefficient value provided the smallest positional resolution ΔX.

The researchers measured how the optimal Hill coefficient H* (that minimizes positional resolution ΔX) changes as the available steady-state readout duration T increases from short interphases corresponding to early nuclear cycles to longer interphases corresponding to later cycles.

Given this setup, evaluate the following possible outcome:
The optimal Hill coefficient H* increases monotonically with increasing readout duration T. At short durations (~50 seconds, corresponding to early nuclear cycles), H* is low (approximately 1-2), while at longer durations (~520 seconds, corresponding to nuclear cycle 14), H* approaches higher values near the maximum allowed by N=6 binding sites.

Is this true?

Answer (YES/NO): NO